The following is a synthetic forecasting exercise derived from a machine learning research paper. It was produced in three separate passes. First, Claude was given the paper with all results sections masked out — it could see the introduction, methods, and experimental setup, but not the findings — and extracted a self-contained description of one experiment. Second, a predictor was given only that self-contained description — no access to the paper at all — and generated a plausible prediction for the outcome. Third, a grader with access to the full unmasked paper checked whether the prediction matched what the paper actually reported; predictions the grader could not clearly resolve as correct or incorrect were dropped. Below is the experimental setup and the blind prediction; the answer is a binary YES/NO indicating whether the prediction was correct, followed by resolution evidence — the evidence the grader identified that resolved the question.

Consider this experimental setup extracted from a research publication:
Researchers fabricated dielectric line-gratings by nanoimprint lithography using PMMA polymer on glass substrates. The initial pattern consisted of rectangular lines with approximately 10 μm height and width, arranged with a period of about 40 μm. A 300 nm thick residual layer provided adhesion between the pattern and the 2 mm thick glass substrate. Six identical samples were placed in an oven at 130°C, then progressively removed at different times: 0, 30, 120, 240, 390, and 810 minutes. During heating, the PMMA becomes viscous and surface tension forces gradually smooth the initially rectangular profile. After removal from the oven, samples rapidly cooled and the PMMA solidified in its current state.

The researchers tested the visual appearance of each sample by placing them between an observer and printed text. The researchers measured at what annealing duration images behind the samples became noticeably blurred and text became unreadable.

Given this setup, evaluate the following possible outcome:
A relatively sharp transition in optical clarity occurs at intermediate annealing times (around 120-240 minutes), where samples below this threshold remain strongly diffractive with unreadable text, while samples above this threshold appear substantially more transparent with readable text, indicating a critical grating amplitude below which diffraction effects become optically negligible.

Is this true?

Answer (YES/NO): NO